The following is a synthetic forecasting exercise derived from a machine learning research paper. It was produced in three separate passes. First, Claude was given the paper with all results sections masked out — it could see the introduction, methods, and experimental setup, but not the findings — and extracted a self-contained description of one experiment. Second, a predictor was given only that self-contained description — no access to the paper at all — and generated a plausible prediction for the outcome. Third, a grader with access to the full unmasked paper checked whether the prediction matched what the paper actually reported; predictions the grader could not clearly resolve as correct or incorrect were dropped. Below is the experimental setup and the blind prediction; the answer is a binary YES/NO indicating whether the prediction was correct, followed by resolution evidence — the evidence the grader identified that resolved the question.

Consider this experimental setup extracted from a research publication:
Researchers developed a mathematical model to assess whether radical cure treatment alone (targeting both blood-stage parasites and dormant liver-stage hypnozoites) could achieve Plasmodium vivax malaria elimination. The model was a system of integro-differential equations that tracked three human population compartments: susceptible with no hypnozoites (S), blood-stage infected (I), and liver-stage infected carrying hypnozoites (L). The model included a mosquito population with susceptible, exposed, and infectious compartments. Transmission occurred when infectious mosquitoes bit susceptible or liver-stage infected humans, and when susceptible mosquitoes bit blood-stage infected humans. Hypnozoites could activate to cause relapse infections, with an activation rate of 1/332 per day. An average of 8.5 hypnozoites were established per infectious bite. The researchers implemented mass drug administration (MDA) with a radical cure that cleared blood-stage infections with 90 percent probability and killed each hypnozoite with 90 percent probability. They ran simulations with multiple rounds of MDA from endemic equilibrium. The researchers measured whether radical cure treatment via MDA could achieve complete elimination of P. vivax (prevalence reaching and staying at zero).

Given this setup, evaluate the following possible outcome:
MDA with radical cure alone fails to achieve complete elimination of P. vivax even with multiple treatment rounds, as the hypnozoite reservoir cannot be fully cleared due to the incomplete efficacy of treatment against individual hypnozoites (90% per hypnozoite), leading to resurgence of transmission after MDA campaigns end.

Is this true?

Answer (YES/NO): NO